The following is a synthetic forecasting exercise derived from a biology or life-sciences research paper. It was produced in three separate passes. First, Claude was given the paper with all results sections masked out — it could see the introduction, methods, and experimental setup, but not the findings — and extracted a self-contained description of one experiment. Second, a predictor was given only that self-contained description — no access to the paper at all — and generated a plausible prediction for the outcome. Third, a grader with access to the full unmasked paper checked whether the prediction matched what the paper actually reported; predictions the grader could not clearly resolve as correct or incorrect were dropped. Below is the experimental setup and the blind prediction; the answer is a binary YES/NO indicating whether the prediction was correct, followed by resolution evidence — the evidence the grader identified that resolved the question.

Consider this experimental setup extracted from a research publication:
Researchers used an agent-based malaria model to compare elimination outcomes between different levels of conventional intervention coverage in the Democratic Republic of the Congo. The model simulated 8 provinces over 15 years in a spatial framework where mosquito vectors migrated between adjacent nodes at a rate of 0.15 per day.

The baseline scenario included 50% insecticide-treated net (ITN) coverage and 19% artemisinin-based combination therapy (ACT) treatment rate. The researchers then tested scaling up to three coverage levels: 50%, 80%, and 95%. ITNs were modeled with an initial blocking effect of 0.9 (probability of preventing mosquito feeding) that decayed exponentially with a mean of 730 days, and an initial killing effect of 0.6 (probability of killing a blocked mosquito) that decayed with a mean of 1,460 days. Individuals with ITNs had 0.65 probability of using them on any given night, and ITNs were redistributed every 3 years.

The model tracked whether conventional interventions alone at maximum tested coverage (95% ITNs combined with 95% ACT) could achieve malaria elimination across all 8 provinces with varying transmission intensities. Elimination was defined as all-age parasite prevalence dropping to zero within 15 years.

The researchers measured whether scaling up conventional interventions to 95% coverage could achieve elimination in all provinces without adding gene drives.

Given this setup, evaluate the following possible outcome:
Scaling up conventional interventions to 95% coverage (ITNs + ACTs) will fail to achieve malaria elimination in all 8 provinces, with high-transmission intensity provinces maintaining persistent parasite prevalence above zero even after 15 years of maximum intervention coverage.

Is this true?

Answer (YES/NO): NO